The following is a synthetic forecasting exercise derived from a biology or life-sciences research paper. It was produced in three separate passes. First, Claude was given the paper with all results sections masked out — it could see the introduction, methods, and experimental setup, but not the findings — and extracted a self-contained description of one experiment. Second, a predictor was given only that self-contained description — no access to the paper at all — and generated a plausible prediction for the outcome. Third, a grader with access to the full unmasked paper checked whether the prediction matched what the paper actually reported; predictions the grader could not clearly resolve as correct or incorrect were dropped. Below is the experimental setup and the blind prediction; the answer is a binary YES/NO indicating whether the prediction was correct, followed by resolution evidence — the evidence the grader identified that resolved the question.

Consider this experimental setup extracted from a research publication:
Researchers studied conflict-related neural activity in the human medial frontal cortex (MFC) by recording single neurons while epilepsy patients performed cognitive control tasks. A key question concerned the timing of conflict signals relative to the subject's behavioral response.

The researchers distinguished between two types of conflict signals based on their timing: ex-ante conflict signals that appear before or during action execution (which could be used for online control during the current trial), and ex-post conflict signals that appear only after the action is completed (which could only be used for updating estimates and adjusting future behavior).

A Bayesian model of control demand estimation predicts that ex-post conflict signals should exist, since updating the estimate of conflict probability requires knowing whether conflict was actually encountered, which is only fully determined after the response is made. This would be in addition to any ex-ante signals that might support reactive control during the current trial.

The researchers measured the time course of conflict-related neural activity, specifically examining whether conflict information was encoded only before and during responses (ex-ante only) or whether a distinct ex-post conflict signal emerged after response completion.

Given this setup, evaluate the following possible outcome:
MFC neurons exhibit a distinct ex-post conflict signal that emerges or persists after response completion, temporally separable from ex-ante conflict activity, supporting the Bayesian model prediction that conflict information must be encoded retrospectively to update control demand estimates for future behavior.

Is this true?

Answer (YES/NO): YES